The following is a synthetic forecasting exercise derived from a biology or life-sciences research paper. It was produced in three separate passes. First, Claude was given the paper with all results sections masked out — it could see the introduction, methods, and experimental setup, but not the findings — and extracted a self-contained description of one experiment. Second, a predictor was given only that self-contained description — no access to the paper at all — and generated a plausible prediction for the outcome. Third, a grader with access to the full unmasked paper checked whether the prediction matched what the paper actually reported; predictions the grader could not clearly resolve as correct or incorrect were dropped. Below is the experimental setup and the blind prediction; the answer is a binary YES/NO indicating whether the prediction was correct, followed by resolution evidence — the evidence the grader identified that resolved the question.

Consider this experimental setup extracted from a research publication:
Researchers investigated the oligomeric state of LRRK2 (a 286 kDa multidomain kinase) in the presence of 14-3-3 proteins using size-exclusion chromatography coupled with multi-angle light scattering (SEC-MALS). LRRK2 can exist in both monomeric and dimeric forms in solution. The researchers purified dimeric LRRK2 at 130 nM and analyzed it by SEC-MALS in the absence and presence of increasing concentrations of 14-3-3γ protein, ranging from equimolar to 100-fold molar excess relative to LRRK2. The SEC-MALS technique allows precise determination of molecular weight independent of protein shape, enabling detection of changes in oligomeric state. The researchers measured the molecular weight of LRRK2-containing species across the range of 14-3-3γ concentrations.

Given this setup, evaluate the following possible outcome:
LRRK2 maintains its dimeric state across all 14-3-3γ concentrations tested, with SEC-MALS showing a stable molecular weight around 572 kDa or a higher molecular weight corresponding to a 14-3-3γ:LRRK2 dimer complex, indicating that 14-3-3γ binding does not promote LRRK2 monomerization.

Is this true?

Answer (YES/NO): YES